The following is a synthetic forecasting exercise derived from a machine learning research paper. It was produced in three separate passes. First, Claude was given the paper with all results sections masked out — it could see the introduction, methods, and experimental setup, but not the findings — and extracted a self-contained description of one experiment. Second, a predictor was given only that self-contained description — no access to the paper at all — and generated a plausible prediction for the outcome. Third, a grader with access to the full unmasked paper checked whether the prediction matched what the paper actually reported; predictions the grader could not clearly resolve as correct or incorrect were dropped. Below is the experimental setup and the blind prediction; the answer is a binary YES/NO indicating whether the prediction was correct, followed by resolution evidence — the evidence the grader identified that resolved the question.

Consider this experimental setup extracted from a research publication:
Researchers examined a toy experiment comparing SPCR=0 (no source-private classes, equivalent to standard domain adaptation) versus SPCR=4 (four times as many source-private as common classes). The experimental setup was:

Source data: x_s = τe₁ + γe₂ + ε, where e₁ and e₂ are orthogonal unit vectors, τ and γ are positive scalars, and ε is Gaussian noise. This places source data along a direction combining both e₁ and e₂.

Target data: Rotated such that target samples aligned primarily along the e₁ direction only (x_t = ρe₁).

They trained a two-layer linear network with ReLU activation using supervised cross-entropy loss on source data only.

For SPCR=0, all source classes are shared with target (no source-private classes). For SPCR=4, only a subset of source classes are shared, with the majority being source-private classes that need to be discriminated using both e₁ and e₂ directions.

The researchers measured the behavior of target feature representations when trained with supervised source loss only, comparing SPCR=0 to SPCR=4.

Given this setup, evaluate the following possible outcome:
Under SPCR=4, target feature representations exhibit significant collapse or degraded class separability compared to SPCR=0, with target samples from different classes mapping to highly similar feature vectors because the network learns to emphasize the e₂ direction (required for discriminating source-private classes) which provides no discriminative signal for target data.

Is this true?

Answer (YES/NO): NO